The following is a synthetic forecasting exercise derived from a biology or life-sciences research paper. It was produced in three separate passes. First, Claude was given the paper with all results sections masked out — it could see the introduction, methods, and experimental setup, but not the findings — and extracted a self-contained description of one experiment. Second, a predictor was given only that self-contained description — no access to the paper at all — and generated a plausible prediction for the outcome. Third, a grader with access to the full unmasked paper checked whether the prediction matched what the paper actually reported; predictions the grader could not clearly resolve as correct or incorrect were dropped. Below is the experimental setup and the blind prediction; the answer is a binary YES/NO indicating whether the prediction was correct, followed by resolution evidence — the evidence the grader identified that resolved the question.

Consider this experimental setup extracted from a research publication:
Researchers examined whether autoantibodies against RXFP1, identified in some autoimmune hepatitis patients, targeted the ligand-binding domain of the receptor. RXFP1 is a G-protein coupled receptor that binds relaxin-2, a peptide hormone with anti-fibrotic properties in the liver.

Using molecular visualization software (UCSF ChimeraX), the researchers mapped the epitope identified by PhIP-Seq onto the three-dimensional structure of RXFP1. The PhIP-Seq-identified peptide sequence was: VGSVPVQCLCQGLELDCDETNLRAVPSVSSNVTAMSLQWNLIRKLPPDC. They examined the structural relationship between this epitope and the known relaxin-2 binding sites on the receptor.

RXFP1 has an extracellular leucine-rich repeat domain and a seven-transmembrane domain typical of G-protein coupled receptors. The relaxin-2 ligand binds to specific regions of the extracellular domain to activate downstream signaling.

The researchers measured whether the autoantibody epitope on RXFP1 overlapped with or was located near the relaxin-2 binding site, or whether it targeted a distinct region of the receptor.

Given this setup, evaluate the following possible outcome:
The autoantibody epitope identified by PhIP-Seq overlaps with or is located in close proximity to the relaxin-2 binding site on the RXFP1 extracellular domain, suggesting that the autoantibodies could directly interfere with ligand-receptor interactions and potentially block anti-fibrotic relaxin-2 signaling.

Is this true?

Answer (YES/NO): NO